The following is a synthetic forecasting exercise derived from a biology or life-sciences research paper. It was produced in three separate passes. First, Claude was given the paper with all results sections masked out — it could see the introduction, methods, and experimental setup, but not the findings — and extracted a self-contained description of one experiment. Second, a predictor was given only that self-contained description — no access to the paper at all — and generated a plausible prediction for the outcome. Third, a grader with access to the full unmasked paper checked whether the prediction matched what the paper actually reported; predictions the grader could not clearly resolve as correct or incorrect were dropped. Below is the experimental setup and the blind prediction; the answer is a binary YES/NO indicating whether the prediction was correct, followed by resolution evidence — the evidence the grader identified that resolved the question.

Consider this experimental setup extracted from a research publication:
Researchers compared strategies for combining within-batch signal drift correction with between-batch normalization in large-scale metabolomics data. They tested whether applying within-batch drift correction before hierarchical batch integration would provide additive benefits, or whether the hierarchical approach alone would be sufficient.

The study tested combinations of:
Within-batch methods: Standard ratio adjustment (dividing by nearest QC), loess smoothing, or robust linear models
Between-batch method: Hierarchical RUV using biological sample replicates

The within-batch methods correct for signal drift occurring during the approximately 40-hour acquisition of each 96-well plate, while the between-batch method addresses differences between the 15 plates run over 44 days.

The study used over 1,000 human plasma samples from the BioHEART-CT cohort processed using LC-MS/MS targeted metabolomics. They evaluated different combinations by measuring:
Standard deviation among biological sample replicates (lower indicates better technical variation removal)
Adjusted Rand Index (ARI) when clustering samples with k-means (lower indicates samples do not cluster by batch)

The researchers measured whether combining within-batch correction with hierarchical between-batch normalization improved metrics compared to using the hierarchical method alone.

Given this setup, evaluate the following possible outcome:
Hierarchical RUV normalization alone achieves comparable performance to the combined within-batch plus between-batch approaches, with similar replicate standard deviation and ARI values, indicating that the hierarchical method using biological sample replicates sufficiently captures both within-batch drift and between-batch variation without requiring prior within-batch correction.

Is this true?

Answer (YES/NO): NO